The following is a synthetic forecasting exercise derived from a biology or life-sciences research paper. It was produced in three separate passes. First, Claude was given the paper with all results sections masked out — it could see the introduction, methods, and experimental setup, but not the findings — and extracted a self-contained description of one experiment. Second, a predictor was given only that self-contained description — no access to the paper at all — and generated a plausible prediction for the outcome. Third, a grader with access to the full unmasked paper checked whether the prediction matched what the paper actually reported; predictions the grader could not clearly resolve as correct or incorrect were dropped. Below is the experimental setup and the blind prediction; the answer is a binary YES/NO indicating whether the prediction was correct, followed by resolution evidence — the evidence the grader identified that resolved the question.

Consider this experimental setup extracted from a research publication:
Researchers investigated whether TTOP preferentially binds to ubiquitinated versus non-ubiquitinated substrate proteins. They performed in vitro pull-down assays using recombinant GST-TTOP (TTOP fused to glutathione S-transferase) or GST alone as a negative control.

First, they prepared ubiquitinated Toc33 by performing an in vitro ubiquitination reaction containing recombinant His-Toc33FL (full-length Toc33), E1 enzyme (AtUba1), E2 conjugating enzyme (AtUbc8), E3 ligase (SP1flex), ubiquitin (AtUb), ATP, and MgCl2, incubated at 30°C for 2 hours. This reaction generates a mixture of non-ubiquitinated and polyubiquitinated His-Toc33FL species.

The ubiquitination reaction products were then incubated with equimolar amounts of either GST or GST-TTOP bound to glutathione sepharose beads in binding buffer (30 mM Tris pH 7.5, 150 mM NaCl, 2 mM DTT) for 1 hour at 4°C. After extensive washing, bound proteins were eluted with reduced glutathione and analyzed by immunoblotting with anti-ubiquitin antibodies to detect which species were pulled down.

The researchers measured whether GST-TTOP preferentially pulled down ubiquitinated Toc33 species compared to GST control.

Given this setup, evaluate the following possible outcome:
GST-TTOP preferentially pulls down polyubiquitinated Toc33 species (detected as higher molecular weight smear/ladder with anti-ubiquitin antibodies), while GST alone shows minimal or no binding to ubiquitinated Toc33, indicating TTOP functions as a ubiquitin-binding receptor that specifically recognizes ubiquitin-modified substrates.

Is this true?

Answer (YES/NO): NO